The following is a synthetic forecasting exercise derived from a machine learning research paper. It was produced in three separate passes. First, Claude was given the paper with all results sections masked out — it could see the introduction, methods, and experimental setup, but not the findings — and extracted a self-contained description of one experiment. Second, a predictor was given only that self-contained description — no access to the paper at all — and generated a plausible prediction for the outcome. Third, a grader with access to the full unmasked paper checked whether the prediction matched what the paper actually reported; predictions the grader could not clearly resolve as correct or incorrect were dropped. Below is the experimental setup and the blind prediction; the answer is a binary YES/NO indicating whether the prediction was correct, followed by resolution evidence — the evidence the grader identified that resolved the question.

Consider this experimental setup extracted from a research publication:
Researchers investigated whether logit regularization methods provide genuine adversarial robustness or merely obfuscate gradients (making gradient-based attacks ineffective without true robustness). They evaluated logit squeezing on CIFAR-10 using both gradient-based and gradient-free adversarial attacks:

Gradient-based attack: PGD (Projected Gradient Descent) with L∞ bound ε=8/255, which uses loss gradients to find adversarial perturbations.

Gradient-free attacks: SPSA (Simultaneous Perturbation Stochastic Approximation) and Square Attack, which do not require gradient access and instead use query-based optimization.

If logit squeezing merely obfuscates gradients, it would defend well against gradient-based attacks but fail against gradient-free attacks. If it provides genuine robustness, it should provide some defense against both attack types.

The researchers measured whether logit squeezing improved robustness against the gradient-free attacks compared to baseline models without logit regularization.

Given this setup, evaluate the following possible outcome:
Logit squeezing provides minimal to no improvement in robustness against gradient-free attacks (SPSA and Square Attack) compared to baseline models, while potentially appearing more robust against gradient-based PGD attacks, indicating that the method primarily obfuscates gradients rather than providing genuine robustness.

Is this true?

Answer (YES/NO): NO